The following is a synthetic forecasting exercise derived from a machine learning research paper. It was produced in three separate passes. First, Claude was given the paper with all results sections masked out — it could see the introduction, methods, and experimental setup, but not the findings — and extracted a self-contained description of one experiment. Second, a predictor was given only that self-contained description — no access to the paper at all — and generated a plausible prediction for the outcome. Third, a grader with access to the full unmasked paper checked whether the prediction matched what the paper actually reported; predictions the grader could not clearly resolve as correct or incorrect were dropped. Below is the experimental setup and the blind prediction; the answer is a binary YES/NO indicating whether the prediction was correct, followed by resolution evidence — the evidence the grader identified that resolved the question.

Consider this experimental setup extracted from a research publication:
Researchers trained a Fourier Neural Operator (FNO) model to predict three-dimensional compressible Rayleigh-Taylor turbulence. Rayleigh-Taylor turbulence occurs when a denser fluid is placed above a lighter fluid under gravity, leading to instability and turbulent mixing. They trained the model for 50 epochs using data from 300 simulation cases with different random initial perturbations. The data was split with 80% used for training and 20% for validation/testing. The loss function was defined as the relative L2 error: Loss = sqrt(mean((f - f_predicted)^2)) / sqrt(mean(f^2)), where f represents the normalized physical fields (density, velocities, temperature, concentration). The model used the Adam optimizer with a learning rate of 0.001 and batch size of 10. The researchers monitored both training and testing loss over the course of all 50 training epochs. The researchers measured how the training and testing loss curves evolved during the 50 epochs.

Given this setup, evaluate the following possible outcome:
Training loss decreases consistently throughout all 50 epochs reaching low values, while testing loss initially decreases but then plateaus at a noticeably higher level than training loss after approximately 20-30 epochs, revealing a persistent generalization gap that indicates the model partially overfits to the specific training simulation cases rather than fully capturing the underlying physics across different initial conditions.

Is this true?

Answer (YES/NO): NO